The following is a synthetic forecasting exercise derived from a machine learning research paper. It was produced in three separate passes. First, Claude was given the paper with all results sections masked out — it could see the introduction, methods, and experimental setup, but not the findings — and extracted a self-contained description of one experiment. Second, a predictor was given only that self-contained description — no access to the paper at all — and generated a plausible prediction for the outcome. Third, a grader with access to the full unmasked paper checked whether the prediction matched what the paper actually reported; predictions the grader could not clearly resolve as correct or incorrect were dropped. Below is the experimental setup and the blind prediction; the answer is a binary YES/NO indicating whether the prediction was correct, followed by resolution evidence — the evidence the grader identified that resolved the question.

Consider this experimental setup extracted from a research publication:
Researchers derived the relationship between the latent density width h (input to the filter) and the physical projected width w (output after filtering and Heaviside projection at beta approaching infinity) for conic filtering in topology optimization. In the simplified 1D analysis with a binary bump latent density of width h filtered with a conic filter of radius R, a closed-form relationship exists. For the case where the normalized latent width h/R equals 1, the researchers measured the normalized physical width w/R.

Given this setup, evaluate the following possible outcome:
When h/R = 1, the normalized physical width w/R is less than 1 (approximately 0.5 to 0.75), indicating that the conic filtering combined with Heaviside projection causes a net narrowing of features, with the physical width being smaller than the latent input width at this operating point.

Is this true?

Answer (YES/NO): NO